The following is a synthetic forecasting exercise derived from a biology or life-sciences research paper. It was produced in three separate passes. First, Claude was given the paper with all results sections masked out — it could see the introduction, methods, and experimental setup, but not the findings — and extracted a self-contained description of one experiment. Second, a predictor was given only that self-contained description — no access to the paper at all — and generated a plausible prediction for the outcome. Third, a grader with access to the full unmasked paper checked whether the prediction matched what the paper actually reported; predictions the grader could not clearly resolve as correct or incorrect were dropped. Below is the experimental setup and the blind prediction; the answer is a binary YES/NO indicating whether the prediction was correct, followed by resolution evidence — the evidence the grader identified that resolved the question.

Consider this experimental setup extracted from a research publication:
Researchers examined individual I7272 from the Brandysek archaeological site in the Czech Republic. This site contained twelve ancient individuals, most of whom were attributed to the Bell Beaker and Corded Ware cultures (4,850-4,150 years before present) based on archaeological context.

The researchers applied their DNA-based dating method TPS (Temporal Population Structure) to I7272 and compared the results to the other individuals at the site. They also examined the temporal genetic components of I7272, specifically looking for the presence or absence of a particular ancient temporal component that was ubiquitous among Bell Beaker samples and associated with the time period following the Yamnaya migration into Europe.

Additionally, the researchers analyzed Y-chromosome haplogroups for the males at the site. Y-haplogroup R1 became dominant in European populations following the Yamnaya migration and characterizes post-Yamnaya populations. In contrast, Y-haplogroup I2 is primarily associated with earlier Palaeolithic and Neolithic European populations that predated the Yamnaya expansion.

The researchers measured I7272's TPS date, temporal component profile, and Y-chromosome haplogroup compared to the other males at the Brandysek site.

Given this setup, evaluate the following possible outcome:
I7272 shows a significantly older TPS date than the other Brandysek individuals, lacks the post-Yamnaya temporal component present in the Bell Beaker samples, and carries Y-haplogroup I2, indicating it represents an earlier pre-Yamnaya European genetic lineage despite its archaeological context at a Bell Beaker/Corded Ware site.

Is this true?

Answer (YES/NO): YES